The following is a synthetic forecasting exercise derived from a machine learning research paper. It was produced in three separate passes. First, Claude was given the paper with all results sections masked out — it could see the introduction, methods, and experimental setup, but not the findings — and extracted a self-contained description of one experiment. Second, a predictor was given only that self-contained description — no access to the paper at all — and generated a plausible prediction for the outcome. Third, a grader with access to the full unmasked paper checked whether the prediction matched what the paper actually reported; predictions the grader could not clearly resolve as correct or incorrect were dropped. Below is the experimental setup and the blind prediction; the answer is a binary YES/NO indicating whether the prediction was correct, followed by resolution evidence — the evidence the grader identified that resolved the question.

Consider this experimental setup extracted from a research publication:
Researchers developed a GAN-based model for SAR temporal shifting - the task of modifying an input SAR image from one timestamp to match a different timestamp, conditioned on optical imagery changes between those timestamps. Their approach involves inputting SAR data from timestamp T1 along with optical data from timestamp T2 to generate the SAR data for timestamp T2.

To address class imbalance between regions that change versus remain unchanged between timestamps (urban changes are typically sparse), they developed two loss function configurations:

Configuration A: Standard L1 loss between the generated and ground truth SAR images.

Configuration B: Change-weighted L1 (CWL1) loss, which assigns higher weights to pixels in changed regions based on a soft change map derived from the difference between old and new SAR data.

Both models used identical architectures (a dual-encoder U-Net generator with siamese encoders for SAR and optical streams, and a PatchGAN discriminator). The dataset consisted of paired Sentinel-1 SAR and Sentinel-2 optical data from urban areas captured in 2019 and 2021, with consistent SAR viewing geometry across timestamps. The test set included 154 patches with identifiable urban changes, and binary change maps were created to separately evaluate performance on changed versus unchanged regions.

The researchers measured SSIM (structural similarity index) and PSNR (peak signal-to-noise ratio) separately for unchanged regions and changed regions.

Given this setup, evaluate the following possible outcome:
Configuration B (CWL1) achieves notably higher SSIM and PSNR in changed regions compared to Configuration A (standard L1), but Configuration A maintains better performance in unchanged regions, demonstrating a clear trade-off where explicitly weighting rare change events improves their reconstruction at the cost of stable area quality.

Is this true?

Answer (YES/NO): NO